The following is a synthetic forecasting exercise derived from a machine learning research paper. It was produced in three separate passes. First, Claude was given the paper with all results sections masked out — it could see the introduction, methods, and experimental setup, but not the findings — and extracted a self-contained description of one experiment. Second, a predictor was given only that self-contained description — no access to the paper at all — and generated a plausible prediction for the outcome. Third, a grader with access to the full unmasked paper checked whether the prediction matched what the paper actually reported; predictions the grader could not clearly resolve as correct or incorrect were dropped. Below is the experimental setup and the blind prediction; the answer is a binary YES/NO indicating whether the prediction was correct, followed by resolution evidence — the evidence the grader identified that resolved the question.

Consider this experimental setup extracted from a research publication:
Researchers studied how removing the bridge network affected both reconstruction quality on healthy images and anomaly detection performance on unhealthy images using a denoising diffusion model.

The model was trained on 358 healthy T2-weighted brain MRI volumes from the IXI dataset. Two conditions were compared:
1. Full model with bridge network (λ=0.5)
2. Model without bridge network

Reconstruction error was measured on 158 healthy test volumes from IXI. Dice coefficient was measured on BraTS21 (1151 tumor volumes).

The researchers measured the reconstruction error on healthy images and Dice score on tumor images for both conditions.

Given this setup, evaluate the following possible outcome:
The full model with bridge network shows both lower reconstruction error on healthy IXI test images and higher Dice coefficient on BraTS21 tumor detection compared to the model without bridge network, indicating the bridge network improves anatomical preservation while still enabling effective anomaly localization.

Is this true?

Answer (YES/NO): YES